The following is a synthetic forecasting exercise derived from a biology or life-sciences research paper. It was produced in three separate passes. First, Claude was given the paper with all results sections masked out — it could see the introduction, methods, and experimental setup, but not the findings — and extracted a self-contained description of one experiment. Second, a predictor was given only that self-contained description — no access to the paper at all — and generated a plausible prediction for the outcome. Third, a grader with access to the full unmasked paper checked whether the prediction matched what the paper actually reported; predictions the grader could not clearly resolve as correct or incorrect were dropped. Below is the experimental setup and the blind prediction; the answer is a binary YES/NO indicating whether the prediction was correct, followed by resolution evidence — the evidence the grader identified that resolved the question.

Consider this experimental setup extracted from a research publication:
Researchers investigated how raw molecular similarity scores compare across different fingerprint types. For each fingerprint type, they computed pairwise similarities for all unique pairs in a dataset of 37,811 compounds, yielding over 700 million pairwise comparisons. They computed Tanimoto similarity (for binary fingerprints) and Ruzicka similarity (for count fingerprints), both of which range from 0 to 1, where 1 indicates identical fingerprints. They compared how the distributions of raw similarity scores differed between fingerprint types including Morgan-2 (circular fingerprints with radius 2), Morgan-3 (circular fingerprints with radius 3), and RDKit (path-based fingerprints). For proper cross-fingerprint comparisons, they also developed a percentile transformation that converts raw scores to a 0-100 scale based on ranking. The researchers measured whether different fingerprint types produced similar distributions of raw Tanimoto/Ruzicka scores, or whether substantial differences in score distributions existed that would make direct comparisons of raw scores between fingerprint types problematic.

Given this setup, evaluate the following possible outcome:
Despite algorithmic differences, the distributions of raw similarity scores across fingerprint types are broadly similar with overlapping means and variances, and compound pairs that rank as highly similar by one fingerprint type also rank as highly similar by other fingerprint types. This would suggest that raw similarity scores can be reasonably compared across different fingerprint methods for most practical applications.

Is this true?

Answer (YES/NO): NO